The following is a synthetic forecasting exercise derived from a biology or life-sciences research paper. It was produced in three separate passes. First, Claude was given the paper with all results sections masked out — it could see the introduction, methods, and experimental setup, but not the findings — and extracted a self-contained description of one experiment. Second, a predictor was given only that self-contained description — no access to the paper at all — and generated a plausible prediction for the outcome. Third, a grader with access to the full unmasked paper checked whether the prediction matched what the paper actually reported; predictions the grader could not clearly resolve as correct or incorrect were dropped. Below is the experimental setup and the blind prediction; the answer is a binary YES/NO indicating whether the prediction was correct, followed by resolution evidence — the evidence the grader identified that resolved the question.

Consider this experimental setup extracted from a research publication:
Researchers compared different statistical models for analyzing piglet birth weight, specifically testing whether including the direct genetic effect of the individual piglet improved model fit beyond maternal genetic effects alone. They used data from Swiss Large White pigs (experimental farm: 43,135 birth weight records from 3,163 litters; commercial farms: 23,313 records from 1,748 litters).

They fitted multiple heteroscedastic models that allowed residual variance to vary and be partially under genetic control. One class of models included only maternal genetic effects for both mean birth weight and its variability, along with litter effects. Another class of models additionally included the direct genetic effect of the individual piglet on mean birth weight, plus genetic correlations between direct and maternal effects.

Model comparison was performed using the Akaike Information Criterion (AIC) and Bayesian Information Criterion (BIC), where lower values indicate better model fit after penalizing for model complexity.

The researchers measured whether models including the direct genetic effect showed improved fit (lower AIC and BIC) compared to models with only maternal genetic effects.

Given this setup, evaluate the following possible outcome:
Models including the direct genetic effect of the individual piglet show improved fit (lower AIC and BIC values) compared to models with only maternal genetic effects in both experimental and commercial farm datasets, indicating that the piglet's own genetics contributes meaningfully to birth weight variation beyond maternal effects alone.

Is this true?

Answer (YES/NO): NO